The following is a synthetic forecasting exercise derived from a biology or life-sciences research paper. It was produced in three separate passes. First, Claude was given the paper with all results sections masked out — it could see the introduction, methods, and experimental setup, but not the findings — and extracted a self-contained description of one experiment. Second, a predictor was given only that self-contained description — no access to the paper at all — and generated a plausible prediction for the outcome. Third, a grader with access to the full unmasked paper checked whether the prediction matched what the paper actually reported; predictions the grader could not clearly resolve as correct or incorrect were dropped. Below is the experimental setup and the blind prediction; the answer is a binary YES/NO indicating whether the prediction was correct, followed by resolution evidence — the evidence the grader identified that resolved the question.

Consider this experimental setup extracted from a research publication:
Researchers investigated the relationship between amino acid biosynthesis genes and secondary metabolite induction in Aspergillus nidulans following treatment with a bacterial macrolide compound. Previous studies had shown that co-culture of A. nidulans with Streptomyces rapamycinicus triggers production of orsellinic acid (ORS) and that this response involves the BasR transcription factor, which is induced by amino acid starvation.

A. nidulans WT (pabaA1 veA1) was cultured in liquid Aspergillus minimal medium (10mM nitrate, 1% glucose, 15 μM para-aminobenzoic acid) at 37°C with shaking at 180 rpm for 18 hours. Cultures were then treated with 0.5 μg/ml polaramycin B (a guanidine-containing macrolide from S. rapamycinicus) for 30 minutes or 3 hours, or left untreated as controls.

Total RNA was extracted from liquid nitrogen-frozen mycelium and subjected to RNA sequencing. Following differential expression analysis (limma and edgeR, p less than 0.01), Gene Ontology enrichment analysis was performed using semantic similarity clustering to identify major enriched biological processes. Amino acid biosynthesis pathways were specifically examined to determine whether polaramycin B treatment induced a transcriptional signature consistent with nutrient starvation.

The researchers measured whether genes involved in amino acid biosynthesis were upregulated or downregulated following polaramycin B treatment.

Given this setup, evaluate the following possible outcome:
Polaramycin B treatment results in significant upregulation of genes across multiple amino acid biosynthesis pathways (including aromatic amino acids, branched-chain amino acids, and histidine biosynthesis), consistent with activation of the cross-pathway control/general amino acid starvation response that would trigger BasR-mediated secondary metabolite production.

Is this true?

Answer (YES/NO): NO